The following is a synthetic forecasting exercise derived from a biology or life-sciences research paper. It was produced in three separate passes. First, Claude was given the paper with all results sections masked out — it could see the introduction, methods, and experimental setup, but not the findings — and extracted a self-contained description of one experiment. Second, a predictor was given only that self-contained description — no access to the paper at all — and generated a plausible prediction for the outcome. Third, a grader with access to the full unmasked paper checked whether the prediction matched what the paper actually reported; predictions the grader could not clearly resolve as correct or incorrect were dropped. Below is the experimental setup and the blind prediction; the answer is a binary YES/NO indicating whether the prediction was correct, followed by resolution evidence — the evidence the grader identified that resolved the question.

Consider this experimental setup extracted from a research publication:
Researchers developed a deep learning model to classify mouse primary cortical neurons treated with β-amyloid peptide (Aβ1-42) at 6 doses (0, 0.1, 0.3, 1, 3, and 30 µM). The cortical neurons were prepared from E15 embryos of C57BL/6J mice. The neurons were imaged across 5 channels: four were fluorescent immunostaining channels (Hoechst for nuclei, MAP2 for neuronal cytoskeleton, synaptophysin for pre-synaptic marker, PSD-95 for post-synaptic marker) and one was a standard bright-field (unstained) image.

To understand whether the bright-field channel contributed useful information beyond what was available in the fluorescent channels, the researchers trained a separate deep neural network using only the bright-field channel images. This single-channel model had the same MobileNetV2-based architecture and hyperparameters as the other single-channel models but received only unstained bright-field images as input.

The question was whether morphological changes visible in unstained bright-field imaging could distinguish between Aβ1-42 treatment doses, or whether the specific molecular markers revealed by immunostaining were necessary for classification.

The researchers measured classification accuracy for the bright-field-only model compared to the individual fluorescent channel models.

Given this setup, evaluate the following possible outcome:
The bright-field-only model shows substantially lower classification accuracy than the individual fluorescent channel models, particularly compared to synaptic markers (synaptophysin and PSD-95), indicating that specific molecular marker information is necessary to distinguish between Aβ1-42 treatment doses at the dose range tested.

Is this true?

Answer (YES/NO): NO